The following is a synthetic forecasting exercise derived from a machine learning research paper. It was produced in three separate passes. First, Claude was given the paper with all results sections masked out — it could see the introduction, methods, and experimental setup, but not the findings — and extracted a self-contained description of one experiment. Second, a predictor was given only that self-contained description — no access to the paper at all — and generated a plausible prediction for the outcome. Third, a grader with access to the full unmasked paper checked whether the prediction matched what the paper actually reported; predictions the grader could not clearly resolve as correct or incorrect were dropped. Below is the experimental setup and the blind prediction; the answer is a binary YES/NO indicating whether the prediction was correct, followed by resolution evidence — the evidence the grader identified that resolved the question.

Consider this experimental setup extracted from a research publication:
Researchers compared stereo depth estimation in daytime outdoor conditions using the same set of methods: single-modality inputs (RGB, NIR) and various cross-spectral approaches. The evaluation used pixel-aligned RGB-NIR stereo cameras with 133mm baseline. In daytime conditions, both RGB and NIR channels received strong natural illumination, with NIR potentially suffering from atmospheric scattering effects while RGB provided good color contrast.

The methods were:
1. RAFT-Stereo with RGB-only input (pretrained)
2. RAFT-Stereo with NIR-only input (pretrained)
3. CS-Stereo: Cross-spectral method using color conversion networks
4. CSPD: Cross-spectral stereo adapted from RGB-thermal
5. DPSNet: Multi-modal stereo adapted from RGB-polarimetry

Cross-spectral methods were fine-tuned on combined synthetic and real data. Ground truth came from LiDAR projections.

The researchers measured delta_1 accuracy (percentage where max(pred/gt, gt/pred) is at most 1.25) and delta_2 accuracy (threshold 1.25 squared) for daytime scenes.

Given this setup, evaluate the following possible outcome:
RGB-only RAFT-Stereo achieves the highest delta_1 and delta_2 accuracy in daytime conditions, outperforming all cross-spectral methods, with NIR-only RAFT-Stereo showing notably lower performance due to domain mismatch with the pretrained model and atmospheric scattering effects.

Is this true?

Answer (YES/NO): NO